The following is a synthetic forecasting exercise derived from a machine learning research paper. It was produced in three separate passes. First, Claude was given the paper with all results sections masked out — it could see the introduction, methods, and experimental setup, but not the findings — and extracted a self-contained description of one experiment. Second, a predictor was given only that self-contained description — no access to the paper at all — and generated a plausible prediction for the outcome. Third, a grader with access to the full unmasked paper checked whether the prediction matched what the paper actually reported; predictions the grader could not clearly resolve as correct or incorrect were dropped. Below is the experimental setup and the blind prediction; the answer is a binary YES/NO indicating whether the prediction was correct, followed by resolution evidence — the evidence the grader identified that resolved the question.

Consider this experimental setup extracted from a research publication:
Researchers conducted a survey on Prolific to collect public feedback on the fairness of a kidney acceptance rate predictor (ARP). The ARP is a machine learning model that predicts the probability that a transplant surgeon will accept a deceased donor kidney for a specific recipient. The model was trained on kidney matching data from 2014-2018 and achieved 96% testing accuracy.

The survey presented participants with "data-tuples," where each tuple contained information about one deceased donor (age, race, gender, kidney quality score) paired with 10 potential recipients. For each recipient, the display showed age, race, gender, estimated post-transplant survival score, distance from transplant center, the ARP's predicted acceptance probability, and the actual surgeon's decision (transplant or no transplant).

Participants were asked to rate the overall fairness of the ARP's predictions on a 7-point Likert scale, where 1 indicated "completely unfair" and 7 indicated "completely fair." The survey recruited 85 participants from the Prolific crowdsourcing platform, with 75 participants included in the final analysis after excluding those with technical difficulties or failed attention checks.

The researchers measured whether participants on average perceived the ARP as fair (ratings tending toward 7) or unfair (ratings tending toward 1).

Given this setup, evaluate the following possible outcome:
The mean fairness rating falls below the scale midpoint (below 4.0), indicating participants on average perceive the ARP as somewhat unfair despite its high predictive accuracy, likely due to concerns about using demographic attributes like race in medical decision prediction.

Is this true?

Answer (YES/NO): NO